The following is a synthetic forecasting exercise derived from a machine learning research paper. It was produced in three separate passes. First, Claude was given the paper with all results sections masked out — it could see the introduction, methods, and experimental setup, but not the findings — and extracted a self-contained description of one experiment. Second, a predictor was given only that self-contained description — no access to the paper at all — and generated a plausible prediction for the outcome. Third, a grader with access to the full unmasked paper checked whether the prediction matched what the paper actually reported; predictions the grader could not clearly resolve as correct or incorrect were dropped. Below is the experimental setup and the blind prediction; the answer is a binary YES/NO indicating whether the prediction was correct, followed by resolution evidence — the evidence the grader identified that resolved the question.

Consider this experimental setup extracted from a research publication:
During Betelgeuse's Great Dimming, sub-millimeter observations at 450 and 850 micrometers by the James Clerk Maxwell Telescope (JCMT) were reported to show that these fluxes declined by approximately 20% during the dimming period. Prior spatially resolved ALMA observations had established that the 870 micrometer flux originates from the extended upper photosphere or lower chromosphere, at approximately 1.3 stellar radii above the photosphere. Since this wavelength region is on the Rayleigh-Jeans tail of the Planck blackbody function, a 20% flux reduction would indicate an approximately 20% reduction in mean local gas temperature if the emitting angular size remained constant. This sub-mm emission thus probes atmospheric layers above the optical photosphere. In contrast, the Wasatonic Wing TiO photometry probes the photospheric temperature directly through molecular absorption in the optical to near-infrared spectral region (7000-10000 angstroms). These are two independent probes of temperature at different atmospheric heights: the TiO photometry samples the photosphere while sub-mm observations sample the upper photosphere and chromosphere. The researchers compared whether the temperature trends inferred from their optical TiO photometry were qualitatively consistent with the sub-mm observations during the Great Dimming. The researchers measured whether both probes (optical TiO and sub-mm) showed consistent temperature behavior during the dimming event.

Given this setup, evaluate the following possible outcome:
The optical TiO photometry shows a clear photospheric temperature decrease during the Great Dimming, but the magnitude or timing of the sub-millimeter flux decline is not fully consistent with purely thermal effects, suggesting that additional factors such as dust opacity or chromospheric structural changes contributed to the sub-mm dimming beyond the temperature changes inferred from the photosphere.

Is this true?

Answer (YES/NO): NO